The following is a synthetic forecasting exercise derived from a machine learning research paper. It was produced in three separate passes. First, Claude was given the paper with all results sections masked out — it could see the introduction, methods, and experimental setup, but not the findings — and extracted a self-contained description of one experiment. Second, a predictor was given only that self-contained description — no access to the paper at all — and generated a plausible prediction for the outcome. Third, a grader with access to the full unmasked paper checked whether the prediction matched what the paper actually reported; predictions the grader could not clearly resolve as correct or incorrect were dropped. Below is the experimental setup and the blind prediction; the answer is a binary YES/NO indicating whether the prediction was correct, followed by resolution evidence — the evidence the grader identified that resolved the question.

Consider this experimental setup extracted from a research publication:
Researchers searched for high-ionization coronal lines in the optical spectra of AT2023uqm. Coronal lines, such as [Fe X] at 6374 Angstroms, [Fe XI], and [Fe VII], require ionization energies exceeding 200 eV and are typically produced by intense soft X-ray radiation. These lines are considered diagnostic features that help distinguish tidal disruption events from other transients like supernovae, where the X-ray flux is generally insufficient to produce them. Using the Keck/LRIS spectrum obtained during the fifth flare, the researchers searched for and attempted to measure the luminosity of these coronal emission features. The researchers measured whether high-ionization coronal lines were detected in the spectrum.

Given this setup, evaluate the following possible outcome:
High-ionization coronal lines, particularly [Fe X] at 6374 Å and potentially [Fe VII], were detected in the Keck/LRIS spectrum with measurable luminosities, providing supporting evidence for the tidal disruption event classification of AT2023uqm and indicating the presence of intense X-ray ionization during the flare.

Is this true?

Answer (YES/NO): YES